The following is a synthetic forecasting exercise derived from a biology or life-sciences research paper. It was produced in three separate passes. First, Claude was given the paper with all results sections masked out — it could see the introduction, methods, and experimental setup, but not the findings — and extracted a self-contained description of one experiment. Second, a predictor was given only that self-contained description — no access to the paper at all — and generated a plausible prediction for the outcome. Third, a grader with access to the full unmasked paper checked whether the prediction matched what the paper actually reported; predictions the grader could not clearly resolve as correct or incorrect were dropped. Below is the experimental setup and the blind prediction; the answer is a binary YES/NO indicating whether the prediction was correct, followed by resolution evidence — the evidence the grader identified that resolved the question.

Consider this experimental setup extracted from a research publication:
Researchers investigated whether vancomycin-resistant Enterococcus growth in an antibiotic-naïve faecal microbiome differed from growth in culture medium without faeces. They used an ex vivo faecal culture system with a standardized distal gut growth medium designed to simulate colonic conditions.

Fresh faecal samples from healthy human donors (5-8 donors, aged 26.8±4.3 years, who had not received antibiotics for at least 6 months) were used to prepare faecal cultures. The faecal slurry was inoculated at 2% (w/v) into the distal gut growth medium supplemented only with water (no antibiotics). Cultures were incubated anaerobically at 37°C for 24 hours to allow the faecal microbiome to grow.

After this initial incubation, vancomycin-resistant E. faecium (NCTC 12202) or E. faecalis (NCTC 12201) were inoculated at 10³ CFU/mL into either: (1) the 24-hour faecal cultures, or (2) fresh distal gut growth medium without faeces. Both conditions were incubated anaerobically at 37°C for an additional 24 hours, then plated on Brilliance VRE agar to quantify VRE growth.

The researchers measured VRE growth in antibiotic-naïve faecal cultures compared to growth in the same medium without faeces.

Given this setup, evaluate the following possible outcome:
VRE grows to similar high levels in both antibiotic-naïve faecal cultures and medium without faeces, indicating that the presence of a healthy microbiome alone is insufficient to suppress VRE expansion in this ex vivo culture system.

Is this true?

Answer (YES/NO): NO